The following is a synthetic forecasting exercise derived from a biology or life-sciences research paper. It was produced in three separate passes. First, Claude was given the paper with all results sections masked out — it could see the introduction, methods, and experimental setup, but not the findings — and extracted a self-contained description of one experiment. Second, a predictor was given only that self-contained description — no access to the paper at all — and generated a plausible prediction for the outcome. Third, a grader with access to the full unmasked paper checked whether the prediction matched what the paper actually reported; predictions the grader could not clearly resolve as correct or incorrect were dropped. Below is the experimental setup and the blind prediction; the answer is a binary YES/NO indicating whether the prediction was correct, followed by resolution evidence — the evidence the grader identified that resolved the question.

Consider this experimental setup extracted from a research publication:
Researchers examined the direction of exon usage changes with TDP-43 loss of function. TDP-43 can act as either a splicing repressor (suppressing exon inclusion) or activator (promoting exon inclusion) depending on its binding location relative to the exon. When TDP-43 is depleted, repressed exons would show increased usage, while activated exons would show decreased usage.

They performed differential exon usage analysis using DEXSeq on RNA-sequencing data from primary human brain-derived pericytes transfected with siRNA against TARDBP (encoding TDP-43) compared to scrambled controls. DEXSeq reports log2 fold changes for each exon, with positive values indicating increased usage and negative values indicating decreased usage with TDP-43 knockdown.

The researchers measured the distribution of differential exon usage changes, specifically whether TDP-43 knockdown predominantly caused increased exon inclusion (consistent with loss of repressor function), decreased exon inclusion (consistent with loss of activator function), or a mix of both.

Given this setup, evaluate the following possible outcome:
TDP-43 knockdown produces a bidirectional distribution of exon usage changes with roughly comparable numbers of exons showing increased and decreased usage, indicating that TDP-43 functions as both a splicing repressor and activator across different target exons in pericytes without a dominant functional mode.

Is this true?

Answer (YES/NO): NO